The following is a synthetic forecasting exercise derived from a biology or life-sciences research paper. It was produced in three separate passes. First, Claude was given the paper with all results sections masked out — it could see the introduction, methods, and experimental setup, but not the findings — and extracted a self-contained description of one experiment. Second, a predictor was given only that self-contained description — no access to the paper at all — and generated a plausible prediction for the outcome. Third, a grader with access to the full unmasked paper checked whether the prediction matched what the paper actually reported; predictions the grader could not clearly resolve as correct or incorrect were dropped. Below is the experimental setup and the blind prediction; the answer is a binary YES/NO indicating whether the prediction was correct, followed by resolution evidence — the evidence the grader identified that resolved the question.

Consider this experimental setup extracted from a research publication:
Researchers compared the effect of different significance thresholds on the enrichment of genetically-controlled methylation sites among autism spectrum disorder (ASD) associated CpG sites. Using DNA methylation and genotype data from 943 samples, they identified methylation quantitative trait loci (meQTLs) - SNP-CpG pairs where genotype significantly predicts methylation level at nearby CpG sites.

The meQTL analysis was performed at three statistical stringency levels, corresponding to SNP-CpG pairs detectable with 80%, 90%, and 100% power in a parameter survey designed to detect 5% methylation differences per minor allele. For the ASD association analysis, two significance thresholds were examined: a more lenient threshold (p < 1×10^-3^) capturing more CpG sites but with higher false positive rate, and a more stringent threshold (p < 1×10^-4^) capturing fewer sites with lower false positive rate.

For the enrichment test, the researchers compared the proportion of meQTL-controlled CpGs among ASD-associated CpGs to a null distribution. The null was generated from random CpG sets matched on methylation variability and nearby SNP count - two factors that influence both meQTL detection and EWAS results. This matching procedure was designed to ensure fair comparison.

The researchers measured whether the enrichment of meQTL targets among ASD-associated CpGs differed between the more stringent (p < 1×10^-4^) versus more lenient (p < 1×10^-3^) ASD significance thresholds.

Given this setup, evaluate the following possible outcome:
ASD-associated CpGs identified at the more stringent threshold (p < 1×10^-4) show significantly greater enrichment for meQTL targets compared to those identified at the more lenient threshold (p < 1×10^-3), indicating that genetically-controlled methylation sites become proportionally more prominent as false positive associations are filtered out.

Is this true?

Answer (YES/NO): NO